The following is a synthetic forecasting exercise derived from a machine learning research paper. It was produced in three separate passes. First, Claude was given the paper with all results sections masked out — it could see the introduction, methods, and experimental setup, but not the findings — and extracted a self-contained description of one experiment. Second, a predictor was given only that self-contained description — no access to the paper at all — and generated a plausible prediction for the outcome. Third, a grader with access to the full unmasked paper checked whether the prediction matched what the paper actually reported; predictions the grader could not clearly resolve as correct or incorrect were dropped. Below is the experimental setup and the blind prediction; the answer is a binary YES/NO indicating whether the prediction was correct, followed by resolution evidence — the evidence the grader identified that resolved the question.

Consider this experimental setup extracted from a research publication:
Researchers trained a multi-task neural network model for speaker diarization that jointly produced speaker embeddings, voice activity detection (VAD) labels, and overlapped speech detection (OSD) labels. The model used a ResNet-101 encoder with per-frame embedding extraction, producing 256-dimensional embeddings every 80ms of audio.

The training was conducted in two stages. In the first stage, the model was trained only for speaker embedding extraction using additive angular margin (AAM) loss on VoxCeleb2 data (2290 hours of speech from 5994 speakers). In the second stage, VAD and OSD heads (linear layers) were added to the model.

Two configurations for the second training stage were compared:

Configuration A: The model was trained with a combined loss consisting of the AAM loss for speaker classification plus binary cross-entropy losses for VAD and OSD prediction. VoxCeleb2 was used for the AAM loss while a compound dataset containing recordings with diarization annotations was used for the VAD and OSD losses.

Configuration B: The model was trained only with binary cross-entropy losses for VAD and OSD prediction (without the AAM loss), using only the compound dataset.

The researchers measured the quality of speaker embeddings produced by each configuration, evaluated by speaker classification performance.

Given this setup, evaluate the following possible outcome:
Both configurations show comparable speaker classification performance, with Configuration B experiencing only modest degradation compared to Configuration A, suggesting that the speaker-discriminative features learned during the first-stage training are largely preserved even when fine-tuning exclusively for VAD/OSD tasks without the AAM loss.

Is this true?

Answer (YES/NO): NO